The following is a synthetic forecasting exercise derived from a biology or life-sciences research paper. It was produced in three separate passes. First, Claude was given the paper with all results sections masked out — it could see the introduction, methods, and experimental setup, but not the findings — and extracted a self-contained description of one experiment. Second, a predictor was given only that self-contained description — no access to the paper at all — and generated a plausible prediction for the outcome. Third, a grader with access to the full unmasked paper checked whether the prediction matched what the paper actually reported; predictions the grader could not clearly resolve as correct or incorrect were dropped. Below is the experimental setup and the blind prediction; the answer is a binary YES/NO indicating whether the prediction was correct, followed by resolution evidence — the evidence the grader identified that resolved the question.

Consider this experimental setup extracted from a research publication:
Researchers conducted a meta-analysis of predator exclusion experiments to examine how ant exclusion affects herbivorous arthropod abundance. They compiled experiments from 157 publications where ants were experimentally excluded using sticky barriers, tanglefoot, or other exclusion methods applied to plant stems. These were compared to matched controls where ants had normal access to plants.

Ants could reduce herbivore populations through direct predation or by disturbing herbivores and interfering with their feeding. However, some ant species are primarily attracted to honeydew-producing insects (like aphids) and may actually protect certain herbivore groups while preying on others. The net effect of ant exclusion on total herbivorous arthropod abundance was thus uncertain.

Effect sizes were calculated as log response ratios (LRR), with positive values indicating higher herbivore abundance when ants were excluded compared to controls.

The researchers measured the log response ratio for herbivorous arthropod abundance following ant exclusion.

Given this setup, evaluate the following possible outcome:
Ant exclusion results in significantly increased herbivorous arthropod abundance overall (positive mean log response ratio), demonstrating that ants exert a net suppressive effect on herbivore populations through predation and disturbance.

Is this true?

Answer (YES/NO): YES